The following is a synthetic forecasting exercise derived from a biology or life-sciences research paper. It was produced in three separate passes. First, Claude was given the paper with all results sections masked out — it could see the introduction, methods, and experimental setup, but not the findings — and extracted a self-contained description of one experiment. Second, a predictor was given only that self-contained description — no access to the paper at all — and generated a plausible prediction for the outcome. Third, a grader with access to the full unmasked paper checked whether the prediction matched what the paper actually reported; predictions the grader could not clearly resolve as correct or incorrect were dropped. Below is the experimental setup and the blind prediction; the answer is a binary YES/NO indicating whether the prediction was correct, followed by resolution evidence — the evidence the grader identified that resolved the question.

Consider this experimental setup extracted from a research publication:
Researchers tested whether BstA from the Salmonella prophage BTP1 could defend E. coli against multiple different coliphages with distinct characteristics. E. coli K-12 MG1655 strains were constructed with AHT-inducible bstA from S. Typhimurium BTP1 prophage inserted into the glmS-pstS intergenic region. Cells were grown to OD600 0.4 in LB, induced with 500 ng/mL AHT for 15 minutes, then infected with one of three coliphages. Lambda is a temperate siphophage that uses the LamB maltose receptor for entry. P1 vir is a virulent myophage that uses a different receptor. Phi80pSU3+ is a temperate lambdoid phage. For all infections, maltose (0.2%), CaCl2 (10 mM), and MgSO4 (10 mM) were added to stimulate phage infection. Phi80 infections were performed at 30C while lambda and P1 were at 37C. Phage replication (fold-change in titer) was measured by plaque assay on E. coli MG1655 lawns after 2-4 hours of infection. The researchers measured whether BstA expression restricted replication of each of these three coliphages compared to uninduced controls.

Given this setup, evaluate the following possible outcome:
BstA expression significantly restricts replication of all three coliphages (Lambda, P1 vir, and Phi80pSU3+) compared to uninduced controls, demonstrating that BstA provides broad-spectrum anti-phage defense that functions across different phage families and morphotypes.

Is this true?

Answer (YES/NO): YES